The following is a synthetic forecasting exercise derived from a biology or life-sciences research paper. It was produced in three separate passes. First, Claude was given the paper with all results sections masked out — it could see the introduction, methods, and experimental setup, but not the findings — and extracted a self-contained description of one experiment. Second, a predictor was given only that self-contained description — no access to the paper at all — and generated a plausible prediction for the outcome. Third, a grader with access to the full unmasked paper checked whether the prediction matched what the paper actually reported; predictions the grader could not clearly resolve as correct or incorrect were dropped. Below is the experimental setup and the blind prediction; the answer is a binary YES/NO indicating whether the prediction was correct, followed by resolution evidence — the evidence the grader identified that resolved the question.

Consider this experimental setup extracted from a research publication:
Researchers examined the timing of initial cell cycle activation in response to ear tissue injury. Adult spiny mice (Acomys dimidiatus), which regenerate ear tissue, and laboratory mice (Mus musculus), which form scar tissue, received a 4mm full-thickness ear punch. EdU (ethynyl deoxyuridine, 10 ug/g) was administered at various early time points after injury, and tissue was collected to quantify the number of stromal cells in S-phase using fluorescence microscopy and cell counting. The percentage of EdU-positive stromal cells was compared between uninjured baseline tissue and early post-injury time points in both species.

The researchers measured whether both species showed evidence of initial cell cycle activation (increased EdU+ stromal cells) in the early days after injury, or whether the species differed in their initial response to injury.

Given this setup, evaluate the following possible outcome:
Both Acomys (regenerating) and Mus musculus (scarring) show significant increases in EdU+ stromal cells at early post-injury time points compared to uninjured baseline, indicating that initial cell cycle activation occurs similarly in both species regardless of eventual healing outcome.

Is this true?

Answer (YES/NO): NO